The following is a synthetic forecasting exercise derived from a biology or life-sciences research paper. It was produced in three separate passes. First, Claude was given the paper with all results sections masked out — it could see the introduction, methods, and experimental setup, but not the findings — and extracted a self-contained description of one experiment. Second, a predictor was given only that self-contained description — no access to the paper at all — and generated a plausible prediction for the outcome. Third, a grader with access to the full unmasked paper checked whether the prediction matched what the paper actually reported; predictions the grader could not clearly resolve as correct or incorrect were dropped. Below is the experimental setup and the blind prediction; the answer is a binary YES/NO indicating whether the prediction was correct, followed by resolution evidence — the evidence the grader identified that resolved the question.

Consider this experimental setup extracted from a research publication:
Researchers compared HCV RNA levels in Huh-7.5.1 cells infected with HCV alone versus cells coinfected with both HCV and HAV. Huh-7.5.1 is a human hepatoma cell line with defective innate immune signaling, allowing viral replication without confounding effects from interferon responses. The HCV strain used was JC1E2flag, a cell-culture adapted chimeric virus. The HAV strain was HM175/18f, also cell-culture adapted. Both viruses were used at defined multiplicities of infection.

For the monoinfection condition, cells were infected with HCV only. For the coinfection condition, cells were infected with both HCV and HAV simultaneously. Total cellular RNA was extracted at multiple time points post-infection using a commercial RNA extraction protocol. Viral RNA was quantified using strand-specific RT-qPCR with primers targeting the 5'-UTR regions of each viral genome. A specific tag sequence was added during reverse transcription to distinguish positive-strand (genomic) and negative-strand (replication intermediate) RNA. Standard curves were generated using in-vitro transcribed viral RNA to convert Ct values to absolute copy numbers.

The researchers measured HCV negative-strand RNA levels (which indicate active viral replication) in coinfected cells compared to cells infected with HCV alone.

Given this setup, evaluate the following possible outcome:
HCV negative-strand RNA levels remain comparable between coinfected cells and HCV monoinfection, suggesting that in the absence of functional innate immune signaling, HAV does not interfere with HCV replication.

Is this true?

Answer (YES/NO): NO